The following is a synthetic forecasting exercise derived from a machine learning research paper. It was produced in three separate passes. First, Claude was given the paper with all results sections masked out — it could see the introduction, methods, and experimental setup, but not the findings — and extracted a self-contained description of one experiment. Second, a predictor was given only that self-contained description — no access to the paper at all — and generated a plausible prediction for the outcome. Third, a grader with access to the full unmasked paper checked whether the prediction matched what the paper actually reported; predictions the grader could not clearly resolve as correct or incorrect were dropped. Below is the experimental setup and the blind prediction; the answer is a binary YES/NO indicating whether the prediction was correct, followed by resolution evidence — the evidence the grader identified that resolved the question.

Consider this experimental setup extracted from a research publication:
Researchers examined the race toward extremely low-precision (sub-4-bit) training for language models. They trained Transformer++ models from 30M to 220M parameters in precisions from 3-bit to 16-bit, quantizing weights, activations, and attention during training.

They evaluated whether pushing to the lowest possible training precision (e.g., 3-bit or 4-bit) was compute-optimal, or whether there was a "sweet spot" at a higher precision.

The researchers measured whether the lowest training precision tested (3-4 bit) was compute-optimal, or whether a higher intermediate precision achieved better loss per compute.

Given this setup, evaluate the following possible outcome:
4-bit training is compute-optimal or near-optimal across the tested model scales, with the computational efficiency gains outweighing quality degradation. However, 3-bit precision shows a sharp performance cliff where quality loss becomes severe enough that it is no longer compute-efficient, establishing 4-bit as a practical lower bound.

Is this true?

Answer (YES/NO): NO